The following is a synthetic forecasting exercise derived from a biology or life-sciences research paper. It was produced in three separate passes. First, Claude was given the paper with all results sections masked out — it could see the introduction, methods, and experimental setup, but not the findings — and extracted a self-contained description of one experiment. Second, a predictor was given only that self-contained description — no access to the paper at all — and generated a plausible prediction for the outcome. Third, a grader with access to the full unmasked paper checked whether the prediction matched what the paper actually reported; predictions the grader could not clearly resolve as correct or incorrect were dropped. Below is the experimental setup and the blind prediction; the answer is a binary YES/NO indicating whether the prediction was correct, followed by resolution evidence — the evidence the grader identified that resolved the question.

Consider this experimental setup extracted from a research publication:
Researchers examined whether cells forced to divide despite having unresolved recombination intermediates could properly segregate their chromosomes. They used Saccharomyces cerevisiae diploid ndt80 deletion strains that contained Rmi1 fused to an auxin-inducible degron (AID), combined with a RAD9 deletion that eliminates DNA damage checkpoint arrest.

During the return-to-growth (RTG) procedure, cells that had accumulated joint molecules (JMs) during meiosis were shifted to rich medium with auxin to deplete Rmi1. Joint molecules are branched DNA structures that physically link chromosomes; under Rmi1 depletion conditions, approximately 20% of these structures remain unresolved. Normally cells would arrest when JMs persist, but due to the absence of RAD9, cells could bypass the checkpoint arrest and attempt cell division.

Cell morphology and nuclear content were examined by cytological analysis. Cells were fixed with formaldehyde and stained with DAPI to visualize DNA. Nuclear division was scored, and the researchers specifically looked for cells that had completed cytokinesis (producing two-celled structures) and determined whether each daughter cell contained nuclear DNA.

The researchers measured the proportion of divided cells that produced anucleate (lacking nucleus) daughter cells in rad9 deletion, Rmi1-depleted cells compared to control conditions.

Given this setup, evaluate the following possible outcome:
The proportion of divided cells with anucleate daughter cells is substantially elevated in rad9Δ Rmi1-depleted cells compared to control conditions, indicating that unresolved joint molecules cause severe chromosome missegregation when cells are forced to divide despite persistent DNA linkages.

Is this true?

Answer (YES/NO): YES